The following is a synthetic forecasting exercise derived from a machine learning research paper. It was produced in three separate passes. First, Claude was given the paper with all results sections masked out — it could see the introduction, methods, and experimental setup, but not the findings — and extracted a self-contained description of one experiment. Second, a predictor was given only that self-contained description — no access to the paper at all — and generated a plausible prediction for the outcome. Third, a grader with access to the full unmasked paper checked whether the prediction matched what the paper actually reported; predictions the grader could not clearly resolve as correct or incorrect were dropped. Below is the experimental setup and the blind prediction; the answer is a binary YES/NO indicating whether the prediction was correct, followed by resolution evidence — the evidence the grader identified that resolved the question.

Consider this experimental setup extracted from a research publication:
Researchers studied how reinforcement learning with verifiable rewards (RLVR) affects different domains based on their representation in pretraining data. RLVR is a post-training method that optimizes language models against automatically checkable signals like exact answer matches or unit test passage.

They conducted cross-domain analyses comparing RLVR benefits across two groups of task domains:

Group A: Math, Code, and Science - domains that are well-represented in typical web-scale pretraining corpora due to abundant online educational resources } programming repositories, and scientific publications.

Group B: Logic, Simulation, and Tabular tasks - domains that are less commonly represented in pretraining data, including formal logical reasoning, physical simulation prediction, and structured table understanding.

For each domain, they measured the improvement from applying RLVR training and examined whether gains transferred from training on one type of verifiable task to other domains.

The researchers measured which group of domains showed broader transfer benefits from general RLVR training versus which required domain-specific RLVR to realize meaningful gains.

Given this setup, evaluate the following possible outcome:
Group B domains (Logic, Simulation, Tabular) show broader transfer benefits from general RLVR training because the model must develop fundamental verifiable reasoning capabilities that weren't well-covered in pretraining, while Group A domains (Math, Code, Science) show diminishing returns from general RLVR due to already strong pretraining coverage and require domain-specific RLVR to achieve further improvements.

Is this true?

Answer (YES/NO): NO